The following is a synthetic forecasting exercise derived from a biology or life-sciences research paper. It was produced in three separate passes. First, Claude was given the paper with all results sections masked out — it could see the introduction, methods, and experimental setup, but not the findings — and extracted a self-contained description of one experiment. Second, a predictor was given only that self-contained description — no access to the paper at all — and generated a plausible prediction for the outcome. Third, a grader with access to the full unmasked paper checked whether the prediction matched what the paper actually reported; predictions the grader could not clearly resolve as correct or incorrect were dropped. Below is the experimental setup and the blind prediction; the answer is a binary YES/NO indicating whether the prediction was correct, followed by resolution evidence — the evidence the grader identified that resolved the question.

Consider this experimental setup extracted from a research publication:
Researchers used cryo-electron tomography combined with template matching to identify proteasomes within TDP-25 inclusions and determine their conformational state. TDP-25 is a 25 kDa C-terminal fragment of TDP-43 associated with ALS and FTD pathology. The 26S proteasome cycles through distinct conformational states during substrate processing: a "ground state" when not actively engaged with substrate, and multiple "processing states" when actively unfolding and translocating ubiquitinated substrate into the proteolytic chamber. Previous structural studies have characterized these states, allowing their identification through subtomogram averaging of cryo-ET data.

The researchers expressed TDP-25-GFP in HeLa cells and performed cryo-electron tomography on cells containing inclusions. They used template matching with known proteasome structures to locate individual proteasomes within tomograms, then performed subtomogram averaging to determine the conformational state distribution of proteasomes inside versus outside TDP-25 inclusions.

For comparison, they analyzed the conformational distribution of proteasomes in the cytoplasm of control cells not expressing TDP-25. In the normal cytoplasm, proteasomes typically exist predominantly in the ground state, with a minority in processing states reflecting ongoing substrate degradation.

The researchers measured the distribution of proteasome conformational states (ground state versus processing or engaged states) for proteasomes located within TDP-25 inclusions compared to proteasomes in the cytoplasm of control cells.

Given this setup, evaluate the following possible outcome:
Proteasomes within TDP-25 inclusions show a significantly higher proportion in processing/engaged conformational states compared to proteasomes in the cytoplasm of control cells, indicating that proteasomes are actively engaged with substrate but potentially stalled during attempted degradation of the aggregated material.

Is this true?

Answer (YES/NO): YES